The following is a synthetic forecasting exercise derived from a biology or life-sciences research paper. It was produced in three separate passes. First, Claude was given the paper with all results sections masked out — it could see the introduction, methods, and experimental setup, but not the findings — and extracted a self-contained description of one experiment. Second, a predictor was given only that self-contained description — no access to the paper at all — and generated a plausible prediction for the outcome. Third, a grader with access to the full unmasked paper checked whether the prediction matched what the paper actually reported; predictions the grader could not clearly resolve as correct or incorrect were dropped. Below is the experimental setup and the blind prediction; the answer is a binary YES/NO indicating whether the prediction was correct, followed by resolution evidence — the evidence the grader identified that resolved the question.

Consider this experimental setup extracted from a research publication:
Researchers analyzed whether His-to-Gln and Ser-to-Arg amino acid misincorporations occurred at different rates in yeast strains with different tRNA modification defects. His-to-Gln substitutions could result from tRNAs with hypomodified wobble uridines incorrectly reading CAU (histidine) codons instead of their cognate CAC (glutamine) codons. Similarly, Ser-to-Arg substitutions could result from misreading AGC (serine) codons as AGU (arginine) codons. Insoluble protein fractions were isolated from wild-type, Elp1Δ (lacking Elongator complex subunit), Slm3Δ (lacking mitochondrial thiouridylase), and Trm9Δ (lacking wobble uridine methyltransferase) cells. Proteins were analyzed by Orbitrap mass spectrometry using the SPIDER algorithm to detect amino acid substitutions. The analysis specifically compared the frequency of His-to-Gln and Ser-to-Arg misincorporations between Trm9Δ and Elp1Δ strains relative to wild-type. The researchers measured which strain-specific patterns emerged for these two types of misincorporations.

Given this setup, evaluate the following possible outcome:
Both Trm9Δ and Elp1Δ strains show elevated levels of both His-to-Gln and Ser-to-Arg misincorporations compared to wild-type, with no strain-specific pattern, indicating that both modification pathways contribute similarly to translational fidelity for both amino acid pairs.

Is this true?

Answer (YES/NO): NO